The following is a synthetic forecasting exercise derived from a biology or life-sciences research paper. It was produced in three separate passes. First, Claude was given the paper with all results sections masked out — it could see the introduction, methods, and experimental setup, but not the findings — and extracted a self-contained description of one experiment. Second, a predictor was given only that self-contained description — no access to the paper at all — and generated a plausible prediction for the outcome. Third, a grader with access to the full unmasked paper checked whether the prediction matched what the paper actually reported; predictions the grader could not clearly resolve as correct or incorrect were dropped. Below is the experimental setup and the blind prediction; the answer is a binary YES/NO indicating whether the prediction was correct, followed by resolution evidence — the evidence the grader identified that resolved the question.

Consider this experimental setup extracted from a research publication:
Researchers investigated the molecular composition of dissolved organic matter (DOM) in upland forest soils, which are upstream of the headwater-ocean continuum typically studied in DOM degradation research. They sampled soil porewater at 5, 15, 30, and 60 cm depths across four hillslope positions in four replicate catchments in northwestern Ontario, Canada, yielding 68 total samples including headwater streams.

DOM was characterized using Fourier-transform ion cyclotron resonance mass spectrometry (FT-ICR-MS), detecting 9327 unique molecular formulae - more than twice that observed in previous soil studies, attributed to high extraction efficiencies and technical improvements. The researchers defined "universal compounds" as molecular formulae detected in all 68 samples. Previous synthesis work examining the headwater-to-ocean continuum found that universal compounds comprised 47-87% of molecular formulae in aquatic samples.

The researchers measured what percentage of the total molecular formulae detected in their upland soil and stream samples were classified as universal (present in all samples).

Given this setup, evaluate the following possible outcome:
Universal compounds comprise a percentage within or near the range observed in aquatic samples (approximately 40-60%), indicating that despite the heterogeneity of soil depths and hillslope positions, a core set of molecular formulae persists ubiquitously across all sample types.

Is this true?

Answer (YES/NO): NO